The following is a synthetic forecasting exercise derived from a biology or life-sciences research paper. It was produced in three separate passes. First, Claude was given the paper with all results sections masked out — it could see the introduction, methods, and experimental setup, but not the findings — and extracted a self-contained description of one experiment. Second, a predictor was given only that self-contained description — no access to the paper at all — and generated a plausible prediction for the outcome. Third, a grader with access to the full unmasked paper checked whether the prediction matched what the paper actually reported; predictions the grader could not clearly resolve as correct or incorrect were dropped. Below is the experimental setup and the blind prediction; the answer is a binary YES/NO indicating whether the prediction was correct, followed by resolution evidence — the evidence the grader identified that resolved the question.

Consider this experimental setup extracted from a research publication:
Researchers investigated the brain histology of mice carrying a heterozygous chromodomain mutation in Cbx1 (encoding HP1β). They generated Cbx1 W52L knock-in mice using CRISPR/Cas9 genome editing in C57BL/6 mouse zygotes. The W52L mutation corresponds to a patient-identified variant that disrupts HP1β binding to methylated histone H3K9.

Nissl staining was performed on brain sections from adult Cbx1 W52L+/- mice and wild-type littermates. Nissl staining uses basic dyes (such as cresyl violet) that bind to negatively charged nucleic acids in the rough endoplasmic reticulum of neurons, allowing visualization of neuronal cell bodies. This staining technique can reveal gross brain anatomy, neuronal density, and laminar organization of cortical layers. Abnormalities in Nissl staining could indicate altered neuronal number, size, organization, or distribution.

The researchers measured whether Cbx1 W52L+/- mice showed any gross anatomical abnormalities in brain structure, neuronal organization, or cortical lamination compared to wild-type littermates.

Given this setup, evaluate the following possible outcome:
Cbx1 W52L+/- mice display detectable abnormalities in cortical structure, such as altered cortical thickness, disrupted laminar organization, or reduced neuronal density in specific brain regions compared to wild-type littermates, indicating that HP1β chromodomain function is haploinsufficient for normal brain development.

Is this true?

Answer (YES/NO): NO